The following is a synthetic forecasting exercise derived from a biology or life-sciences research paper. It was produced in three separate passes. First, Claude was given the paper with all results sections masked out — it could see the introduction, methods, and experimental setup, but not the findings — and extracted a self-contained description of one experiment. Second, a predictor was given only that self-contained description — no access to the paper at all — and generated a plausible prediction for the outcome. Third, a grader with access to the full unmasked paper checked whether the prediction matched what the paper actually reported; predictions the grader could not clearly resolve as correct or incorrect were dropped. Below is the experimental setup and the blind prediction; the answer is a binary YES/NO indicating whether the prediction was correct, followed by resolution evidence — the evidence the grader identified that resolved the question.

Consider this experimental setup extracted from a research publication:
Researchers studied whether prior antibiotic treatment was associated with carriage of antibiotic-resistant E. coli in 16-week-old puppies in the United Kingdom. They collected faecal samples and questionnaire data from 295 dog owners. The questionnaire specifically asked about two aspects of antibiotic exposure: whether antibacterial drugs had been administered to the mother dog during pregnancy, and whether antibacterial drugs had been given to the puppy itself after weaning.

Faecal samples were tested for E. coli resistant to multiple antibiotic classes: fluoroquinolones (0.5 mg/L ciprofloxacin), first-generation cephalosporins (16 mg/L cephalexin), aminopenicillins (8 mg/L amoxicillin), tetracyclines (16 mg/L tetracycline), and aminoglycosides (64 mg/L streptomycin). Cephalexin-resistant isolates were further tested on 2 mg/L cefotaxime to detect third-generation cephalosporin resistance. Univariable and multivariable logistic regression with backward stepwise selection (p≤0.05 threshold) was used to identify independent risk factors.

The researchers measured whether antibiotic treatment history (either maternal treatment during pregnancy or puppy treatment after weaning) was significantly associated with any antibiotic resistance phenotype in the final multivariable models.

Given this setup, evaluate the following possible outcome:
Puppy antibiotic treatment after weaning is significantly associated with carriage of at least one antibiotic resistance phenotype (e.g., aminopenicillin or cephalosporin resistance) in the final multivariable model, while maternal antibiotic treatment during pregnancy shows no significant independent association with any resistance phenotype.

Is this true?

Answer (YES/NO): NO